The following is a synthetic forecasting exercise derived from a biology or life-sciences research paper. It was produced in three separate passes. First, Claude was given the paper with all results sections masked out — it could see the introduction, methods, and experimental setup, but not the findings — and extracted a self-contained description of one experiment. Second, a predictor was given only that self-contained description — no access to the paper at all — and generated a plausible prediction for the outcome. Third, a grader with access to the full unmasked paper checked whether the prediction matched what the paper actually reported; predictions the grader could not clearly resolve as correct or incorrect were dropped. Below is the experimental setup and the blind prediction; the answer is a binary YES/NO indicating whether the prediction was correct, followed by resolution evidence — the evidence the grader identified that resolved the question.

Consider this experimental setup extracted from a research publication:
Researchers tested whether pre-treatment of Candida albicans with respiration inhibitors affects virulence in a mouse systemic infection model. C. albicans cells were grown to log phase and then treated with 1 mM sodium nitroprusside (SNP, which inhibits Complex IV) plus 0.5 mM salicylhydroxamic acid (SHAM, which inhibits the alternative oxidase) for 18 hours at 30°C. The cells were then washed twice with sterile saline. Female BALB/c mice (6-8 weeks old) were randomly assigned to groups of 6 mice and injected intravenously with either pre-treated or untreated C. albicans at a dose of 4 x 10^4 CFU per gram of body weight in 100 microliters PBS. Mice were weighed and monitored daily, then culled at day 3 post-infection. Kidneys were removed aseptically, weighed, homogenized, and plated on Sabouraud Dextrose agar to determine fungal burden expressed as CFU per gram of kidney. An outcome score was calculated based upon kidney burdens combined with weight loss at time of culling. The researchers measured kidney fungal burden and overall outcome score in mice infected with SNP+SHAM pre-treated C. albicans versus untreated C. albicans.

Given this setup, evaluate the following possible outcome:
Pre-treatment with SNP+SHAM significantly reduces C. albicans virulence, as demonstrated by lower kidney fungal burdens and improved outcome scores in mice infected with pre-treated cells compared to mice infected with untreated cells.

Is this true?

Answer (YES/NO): NO